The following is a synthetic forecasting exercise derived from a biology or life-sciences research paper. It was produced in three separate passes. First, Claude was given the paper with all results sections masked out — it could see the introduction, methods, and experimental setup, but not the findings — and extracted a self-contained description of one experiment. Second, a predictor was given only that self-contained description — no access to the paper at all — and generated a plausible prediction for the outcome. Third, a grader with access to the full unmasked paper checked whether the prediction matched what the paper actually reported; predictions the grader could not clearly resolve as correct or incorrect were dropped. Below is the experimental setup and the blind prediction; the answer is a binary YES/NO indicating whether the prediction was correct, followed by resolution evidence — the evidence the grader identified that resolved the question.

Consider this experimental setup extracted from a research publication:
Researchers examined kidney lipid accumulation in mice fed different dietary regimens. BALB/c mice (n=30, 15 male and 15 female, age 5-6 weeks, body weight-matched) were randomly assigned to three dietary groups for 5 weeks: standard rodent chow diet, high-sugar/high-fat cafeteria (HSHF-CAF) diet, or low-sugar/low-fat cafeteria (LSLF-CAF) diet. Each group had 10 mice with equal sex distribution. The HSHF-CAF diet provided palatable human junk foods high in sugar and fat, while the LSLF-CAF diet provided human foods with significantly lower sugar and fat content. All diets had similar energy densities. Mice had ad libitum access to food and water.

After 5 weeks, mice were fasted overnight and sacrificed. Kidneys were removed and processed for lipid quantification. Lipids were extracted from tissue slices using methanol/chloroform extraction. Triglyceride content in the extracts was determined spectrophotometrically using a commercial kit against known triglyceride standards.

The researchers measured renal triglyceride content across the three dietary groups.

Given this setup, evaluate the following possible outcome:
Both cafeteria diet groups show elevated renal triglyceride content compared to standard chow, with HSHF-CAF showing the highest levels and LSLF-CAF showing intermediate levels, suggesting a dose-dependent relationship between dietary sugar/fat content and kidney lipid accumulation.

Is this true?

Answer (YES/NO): NO